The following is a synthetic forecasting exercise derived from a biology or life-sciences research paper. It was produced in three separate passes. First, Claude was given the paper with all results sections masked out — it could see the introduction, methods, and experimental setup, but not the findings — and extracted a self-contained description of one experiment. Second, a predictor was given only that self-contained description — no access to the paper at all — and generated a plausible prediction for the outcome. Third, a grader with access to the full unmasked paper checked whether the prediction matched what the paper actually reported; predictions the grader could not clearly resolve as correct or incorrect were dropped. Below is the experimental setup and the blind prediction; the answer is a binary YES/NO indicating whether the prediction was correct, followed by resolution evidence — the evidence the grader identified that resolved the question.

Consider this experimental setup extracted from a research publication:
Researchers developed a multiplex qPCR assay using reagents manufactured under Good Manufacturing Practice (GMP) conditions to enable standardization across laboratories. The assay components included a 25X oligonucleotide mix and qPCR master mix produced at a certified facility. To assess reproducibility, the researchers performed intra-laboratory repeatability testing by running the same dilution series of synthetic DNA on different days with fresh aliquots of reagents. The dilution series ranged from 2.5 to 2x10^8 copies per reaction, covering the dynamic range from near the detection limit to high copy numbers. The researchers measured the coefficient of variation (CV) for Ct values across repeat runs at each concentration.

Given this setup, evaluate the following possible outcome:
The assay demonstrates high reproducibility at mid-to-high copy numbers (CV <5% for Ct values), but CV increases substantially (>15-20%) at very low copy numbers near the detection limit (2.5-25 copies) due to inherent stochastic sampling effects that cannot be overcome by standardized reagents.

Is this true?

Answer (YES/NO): NO